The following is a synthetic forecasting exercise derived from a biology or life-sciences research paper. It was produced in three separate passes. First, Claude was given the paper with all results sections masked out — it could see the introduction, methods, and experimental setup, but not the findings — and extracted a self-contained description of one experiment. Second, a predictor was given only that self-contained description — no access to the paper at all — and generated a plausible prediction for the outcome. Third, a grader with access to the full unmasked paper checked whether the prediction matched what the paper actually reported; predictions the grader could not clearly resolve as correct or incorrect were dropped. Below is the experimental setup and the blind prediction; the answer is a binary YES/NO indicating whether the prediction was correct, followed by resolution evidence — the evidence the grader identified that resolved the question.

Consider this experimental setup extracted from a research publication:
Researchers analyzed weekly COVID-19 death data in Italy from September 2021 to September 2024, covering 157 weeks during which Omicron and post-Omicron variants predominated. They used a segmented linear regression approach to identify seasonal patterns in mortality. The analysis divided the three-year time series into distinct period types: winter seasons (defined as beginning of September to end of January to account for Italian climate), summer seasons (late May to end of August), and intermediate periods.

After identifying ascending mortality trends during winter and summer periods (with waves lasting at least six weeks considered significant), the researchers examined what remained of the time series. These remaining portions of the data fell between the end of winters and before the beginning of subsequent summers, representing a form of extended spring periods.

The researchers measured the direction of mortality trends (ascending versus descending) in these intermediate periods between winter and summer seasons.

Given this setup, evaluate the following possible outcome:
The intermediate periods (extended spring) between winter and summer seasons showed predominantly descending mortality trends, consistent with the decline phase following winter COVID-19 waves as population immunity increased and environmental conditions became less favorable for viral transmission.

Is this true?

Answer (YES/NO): YES